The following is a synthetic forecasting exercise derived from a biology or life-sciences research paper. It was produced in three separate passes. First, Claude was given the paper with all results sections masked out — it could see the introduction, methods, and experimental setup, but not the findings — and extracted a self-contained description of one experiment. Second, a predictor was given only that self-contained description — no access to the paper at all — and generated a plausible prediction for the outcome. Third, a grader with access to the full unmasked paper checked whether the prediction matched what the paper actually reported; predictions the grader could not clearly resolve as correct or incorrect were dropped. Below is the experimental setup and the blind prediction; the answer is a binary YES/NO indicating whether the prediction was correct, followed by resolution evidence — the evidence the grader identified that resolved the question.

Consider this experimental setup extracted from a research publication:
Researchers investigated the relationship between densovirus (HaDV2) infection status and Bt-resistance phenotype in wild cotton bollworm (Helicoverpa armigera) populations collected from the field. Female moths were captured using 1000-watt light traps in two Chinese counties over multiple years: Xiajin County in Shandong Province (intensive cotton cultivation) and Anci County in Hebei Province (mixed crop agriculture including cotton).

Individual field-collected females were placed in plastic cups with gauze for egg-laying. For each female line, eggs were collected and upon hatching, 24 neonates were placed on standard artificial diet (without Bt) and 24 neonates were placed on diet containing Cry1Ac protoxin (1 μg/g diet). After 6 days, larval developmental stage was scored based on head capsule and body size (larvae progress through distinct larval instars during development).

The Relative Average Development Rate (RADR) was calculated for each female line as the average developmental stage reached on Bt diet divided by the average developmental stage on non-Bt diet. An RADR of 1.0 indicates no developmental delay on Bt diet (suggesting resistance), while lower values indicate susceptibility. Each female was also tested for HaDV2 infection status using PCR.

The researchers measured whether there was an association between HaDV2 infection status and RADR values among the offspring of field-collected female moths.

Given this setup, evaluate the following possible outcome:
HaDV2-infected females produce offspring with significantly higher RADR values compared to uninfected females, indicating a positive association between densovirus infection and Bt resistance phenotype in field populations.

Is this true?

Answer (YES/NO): YES